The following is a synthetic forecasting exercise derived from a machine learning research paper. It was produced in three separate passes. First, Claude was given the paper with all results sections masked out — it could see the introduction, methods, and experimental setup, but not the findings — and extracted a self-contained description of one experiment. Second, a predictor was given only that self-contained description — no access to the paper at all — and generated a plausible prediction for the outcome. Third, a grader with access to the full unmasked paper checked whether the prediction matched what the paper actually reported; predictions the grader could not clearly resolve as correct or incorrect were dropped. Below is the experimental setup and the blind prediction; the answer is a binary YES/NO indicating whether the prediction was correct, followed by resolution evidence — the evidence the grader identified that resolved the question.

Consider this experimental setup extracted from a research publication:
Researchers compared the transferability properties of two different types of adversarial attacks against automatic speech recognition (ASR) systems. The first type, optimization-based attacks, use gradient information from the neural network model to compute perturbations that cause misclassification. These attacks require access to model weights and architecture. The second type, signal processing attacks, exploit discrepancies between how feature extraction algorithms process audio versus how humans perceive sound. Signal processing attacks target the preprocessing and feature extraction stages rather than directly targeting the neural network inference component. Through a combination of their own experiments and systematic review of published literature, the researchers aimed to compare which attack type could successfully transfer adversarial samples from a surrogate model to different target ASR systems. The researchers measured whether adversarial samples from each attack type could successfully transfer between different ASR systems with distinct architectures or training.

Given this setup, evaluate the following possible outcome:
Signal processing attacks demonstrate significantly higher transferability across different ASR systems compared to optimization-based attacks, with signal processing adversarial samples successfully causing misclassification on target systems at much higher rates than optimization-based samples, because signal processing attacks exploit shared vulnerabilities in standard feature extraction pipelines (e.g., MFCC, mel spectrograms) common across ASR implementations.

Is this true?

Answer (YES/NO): YES